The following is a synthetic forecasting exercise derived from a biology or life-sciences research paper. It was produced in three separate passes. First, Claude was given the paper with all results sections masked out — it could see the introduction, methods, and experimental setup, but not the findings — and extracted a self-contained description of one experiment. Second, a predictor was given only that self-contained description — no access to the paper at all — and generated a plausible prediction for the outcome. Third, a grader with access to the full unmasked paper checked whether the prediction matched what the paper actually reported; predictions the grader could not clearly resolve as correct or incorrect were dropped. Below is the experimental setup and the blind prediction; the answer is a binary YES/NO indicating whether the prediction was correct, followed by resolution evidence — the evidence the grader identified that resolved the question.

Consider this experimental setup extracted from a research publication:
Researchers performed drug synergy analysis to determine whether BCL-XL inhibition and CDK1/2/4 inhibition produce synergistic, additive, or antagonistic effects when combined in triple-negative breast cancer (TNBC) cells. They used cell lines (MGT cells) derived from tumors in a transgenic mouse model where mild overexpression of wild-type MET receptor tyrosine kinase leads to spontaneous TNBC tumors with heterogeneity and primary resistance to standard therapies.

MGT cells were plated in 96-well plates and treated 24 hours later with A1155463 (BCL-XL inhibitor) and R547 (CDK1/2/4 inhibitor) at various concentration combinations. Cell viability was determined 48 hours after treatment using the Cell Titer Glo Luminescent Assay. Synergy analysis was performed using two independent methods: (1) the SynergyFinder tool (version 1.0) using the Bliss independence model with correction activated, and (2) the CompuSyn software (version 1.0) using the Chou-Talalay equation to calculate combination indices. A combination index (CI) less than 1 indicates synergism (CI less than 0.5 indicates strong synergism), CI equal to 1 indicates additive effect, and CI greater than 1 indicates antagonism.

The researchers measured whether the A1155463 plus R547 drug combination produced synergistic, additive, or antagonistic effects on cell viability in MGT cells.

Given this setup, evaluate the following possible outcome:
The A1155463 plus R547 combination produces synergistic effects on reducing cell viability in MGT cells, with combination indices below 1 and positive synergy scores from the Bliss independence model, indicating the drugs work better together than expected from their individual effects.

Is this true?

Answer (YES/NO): YES